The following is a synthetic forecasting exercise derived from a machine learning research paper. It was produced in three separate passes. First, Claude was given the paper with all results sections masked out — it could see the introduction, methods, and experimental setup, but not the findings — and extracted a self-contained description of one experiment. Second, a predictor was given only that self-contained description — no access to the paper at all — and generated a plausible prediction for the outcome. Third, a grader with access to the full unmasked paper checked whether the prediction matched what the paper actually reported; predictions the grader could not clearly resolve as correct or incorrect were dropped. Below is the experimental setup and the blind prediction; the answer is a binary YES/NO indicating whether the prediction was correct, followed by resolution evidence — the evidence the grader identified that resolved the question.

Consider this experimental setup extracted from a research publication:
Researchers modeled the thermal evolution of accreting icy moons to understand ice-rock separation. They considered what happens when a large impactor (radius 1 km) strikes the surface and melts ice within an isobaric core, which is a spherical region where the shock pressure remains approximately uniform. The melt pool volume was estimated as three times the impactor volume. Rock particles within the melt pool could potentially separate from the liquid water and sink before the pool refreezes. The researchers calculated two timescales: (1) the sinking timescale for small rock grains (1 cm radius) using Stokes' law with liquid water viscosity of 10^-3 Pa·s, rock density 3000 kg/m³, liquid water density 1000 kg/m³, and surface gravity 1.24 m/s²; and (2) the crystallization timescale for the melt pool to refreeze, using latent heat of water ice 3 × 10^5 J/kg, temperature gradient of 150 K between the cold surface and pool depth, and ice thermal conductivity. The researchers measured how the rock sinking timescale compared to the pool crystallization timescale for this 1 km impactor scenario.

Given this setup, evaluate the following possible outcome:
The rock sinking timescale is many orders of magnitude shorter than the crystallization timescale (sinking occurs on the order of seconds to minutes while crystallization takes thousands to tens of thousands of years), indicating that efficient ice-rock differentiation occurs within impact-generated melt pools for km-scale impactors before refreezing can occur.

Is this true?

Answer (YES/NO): YES